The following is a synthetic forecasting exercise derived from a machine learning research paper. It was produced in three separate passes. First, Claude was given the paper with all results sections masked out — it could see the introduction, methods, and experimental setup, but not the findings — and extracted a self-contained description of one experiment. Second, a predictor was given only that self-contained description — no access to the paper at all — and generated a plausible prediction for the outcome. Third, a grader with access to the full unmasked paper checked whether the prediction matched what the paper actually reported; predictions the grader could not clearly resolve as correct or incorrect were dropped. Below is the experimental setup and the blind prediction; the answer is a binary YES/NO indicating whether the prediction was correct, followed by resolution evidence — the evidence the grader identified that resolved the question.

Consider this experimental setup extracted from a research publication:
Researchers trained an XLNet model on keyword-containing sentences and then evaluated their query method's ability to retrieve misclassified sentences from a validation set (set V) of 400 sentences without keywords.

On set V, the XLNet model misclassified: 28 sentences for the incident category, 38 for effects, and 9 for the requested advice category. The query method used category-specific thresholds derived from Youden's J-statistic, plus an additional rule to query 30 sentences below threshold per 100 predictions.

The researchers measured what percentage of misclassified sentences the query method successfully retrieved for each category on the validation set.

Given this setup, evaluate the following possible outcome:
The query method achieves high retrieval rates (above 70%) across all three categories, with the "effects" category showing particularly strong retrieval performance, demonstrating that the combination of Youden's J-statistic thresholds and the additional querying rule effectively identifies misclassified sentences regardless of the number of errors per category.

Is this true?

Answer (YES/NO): NO